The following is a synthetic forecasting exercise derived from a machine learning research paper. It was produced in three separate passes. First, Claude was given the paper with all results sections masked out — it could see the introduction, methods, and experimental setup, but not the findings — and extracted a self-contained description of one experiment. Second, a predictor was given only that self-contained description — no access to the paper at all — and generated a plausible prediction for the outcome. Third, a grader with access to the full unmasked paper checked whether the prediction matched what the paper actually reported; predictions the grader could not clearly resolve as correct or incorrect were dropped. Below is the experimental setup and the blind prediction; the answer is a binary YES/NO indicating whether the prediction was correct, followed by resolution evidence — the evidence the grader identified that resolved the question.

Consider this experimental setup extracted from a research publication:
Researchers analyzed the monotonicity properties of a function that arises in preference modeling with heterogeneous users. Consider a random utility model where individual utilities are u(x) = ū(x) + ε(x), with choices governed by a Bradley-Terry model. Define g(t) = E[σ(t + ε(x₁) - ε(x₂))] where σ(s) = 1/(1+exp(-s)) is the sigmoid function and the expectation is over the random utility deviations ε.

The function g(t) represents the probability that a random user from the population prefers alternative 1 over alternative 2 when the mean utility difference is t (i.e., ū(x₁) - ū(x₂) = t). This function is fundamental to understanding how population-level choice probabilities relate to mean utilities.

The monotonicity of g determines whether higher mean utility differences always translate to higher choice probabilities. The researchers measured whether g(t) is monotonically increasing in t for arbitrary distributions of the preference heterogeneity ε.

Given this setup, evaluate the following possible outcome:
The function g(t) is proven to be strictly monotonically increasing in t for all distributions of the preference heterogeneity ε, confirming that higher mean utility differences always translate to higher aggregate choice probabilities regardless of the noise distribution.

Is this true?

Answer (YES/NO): NO